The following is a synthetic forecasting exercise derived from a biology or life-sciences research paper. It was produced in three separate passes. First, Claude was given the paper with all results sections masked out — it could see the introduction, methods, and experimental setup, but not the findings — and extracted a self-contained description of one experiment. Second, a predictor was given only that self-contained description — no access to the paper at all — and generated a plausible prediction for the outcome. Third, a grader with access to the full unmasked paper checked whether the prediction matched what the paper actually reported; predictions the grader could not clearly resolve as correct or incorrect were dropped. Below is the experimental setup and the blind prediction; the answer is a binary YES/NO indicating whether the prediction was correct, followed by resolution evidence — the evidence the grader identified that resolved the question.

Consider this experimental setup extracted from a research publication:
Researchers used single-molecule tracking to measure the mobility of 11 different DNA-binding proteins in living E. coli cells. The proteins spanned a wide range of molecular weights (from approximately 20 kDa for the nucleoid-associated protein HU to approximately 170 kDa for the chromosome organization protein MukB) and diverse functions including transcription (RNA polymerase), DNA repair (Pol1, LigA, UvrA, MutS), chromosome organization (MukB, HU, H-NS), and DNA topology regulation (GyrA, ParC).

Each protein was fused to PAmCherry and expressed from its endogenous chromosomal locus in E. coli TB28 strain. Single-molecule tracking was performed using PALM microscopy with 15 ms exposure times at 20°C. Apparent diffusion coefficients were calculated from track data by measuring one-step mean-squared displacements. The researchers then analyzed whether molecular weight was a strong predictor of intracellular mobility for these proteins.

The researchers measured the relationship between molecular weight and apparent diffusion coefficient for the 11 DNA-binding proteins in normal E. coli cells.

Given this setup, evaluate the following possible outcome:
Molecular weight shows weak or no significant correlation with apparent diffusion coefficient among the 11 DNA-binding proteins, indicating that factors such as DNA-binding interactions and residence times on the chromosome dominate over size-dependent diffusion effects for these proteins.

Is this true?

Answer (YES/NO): YES